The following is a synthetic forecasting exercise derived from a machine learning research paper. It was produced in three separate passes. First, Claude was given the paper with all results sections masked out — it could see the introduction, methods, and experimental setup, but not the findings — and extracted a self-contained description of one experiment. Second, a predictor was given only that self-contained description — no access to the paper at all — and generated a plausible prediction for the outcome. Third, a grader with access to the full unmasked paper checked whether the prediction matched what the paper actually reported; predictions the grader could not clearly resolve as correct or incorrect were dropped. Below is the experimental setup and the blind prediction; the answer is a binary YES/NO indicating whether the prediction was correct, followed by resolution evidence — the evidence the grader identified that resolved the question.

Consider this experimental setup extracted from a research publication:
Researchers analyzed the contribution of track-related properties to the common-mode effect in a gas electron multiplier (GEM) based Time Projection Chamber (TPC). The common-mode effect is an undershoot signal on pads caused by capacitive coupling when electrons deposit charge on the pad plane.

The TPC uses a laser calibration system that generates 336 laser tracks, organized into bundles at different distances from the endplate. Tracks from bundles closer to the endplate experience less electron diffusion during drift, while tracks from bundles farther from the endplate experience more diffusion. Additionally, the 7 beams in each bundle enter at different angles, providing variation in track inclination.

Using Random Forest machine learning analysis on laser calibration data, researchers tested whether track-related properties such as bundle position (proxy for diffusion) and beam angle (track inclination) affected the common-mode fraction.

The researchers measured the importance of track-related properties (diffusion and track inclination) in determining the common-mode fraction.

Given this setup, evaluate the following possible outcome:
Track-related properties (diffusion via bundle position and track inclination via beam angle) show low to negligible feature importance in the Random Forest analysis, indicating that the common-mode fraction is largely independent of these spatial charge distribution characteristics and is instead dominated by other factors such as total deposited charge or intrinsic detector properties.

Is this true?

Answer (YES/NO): YES